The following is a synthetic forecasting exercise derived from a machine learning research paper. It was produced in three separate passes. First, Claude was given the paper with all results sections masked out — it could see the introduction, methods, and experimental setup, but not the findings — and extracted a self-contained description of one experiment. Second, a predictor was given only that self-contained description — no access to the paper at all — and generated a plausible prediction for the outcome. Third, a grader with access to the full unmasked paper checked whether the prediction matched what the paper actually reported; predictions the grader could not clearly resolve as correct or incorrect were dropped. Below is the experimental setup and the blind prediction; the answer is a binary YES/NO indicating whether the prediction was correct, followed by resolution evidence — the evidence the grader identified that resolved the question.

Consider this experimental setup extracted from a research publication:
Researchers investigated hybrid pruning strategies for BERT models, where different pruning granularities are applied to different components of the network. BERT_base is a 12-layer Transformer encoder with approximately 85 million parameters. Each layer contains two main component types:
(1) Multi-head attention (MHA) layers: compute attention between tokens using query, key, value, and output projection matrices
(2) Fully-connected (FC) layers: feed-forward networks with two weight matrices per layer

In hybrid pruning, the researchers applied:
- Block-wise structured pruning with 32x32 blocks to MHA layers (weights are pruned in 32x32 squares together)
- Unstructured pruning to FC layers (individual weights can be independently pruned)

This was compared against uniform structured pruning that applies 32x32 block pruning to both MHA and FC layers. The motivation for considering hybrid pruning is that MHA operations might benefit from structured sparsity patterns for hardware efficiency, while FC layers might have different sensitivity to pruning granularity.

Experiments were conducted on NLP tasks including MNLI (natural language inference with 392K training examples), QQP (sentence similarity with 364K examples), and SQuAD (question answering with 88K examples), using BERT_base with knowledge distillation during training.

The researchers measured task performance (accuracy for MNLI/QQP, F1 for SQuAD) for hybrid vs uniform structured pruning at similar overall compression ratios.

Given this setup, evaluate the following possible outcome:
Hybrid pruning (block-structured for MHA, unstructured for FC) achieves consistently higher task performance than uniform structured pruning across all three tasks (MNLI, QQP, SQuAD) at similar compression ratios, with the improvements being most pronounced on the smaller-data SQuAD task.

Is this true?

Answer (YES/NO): NO